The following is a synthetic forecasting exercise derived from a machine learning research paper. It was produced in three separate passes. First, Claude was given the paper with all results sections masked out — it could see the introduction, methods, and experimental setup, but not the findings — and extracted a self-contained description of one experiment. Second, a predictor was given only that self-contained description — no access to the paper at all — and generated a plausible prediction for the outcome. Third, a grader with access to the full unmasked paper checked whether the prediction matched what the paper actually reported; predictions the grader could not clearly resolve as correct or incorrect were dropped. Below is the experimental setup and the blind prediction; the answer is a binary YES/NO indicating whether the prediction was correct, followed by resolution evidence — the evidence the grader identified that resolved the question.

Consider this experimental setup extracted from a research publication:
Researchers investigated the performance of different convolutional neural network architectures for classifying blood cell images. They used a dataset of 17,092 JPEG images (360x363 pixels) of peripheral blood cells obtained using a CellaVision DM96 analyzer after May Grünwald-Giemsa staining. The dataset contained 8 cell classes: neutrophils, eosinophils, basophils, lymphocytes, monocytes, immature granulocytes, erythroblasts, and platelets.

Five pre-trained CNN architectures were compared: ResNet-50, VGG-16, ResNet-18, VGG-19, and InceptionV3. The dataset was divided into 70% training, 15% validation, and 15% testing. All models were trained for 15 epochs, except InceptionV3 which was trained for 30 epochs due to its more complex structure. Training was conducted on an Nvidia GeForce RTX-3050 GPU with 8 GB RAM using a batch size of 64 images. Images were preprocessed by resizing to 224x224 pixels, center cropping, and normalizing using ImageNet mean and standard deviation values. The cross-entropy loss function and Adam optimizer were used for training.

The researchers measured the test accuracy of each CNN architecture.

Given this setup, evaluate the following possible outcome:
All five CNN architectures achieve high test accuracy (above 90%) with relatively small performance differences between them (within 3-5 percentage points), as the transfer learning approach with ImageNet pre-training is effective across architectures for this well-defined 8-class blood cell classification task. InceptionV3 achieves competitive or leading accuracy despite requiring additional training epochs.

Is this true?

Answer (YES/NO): NO